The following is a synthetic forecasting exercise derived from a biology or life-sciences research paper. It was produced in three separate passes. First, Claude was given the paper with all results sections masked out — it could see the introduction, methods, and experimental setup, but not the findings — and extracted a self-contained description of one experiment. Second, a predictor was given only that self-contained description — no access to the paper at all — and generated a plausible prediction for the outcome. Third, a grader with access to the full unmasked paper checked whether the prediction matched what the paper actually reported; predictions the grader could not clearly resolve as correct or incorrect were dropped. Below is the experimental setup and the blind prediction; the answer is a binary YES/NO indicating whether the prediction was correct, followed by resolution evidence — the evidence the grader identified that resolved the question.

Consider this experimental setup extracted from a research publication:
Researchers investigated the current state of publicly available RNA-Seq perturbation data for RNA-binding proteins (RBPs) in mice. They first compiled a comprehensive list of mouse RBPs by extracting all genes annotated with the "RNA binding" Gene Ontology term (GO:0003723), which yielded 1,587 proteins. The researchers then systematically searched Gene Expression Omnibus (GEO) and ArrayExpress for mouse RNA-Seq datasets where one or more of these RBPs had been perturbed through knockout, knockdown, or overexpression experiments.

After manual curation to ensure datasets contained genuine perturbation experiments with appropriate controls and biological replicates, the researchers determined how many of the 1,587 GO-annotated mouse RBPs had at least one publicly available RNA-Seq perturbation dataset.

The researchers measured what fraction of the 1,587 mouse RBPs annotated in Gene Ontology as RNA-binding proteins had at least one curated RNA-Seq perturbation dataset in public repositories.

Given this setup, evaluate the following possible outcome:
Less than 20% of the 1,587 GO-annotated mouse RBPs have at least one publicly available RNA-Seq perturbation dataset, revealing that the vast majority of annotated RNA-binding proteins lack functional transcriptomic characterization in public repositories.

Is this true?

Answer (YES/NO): YES